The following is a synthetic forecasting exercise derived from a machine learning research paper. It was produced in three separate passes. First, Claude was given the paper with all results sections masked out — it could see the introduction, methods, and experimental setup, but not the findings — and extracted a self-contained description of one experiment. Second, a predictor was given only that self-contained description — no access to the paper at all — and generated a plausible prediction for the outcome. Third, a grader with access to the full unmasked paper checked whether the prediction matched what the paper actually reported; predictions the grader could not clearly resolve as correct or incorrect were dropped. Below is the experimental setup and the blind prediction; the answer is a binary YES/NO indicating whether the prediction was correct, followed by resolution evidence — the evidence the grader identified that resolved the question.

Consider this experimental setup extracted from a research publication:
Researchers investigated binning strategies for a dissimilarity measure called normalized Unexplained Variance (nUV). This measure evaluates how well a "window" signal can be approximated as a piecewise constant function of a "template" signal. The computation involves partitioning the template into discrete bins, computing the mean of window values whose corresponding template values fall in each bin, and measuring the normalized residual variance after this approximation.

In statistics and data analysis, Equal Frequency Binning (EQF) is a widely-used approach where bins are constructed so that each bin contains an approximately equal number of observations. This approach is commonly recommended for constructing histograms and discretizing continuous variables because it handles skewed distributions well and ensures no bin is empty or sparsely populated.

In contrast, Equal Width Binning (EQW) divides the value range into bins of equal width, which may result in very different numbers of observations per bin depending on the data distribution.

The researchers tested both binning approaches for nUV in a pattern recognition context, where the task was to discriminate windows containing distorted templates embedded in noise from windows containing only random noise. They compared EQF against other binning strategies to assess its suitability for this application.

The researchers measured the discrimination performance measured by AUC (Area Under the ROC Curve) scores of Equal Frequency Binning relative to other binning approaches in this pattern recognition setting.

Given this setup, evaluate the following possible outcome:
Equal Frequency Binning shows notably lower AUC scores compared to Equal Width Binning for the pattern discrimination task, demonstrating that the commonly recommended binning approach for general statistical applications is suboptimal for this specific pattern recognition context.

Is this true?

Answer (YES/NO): YES